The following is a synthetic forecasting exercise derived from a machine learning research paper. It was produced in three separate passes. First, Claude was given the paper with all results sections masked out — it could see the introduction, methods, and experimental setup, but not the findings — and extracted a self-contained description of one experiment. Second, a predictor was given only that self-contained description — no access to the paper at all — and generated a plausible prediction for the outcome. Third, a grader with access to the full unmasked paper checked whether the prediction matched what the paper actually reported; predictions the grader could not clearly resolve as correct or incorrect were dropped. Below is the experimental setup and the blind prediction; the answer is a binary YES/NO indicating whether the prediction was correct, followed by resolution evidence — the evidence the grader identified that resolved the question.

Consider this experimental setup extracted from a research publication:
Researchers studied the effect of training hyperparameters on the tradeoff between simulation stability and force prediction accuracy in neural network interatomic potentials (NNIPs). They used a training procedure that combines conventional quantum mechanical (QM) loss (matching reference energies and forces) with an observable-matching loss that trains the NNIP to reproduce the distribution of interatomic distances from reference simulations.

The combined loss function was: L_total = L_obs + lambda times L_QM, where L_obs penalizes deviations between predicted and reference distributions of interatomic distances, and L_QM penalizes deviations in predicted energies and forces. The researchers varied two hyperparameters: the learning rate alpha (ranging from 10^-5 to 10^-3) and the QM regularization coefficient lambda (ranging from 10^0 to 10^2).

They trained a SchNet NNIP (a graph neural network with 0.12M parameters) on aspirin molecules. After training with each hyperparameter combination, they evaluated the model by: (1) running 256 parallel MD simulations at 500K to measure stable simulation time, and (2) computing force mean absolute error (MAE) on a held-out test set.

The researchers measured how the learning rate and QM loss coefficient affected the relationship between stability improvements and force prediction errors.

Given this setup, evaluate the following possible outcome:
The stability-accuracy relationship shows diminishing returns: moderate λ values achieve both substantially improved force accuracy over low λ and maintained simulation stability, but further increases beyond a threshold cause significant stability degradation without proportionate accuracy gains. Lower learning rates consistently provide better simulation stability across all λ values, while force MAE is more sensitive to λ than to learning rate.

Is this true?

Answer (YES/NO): NO